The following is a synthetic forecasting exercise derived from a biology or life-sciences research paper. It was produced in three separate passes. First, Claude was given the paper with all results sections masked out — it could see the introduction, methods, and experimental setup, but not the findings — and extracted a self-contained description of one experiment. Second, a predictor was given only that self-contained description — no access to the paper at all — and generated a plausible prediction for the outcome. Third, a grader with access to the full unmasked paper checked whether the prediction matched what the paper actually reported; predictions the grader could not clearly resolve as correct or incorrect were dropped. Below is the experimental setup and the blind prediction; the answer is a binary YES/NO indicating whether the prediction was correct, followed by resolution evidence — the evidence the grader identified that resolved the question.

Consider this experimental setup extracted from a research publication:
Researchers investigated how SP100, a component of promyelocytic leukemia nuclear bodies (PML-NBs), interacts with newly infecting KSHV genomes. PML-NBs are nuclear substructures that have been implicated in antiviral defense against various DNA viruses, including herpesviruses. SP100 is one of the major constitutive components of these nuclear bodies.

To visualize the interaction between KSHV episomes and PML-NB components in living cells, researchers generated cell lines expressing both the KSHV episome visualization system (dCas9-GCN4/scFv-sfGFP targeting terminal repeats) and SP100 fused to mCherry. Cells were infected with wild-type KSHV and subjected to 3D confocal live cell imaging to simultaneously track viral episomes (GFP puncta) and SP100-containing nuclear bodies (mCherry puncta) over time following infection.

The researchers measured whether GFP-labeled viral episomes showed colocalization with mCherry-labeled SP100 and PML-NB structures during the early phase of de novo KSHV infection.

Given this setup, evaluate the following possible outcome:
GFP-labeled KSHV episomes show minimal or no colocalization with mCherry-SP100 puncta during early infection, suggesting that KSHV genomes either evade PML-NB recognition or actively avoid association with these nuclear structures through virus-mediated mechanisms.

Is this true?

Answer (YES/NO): YES